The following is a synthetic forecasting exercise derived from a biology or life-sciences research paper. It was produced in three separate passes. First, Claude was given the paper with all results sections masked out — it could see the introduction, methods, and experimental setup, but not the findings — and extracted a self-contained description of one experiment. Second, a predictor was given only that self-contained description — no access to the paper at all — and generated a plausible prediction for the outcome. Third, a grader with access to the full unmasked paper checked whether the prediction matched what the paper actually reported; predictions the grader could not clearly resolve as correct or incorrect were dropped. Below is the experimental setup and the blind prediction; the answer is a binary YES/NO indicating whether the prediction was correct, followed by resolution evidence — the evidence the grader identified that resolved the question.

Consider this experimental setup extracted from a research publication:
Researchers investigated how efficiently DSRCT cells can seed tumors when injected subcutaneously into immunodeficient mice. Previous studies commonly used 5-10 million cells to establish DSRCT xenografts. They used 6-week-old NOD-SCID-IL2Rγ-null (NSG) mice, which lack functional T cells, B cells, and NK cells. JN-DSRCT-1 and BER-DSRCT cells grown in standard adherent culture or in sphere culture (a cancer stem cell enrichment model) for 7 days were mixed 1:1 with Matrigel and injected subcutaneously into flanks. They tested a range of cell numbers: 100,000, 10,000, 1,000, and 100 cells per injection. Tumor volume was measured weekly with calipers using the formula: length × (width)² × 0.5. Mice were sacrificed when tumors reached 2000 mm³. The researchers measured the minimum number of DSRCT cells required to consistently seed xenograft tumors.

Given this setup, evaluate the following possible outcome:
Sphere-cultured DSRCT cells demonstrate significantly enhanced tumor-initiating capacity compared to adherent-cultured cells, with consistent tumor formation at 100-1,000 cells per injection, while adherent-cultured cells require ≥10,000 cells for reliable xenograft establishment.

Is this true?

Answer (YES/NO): NO